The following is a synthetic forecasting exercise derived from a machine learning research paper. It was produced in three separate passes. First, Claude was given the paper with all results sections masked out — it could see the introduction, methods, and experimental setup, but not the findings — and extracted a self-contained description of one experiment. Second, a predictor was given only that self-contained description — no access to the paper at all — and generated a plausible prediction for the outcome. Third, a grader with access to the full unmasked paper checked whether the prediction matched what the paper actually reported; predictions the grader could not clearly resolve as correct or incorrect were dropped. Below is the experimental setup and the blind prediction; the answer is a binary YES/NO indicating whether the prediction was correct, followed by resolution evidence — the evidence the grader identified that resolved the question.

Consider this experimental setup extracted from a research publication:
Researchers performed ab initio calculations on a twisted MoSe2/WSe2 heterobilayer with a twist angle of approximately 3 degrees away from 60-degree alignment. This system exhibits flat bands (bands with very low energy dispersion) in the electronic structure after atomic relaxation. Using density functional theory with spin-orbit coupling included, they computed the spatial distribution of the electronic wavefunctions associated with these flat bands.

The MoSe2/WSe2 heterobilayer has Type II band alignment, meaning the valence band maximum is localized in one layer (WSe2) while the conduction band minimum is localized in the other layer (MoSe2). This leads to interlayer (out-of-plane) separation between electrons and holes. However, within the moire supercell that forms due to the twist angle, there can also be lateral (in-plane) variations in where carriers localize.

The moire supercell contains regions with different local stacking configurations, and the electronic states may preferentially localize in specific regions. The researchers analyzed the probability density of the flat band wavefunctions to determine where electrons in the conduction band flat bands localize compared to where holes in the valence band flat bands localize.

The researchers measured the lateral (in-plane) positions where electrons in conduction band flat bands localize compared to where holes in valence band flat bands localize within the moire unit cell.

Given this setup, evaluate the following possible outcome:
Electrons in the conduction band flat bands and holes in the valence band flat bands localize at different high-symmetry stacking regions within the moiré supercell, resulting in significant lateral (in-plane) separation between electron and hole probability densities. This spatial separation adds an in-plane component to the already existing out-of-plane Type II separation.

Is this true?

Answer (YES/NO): YES